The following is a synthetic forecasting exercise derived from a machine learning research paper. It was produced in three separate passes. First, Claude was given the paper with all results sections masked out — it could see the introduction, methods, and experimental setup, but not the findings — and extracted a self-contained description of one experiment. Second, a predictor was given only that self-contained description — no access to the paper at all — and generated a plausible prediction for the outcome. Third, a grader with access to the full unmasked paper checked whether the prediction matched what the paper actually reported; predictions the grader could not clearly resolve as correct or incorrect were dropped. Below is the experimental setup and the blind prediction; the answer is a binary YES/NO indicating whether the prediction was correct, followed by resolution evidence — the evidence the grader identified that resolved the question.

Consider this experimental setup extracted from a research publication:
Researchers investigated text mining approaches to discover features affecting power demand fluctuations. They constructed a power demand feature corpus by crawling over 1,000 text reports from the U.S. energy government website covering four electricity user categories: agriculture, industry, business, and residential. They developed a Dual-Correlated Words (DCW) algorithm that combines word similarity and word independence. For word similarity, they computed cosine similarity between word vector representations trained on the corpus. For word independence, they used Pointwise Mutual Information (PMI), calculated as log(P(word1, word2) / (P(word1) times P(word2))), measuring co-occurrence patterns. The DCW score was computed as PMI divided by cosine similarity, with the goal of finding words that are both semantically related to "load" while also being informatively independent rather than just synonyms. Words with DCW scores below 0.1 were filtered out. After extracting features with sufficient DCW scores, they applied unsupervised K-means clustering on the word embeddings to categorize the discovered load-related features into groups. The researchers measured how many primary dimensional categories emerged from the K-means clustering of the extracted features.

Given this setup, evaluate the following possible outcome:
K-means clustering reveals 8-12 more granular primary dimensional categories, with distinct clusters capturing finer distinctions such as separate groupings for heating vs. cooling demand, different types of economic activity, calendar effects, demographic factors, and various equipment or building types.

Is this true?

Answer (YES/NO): NO